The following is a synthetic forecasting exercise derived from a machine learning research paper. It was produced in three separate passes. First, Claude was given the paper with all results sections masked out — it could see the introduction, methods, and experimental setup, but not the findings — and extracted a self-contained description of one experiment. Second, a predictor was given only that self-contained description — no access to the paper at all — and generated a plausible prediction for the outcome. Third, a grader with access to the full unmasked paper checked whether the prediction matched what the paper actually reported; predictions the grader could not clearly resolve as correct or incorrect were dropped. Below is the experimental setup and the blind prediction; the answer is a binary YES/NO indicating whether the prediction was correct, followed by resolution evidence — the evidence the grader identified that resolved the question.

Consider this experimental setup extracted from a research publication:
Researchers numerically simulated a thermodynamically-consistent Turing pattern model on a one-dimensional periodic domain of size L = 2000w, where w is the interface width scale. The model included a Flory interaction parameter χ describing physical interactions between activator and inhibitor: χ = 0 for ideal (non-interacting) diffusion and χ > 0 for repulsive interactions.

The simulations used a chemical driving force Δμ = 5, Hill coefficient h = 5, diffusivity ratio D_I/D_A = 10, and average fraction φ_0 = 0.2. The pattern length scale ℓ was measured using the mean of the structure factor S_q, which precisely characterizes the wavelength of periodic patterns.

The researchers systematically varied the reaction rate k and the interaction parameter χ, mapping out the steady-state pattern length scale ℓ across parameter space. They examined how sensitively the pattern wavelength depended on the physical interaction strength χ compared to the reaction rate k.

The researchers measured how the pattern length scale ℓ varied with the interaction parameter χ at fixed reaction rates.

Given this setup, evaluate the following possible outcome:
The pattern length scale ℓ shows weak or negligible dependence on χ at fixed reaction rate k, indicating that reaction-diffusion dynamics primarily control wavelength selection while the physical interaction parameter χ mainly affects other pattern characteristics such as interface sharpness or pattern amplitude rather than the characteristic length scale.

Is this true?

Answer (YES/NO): YES